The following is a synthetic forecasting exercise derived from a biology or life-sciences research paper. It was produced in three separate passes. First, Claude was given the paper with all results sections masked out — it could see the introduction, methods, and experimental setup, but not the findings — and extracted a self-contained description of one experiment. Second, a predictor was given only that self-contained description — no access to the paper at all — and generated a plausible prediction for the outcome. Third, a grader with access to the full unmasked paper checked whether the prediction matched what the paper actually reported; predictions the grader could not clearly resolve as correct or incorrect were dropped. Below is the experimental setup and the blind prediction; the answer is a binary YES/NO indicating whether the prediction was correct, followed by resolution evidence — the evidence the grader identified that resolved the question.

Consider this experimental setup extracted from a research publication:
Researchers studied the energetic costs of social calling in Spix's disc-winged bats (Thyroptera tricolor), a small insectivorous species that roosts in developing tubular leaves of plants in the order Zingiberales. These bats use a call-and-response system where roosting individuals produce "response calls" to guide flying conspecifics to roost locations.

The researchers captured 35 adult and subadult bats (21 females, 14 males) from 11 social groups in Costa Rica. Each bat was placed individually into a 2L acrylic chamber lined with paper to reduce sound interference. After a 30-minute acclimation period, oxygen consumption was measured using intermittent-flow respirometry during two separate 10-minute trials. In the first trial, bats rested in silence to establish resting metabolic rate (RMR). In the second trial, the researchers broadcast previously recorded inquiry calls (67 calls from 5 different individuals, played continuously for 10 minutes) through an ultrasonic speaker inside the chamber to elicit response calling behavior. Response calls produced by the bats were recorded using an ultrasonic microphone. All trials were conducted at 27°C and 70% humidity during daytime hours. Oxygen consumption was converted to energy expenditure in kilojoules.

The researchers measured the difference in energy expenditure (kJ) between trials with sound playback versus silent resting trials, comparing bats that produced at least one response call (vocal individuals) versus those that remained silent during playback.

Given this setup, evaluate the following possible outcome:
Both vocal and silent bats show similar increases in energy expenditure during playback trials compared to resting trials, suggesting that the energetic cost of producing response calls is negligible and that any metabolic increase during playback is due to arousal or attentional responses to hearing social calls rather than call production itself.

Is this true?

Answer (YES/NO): NO